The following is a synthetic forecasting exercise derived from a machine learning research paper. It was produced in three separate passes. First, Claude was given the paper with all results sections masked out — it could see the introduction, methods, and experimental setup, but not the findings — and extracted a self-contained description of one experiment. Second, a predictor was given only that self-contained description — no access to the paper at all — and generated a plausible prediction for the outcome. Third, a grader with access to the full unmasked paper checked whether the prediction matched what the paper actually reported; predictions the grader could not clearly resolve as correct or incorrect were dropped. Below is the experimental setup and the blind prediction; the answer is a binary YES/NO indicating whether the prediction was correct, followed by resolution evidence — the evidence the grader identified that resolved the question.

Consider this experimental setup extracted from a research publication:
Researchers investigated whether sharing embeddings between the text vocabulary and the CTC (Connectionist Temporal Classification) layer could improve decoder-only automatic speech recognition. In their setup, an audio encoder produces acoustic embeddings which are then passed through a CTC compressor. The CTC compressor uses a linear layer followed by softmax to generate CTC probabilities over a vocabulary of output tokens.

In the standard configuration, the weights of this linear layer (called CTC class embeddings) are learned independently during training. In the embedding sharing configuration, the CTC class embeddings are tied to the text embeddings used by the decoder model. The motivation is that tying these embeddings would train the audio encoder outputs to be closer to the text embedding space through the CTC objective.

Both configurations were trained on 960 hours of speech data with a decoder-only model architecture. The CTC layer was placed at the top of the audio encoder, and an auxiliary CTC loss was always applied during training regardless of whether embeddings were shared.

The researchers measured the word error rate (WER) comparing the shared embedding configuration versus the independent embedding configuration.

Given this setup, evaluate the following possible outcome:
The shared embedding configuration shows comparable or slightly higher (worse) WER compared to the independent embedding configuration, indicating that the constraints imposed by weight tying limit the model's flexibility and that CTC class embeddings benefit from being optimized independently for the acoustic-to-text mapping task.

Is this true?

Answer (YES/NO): NO